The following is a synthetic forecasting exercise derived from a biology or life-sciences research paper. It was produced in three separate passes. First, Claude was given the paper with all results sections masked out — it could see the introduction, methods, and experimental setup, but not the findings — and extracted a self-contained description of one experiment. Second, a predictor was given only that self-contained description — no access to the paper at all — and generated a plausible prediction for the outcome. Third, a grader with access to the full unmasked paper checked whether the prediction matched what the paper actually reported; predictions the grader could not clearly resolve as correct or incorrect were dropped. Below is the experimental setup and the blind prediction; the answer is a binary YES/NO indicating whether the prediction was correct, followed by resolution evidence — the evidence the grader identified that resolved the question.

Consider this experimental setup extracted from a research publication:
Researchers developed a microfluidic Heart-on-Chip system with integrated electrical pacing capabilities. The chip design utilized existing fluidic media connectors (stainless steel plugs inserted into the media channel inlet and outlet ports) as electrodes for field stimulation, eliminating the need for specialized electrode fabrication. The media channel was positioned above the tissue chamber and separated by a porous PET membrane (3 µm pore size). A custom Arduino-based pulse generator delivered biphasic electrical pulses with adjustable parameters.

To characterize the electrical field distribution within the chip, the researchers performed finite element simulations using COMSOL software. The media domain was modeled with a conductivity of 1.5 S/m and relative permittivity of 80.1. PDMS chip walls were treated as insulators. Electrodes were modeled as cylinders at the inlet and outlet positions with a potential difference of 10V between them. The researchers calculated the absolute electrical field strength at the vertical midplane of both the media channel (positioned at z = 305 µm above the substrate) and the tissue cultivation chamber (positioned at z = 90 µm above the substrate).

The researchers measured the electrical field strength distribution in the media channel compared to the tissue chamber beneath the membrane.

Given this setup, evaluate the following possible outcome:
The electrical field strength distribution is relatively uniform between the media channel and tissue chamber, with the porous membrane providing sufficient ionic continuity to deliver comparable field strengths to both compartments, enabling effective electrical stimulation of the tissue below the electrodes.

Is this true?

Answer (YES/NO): YES